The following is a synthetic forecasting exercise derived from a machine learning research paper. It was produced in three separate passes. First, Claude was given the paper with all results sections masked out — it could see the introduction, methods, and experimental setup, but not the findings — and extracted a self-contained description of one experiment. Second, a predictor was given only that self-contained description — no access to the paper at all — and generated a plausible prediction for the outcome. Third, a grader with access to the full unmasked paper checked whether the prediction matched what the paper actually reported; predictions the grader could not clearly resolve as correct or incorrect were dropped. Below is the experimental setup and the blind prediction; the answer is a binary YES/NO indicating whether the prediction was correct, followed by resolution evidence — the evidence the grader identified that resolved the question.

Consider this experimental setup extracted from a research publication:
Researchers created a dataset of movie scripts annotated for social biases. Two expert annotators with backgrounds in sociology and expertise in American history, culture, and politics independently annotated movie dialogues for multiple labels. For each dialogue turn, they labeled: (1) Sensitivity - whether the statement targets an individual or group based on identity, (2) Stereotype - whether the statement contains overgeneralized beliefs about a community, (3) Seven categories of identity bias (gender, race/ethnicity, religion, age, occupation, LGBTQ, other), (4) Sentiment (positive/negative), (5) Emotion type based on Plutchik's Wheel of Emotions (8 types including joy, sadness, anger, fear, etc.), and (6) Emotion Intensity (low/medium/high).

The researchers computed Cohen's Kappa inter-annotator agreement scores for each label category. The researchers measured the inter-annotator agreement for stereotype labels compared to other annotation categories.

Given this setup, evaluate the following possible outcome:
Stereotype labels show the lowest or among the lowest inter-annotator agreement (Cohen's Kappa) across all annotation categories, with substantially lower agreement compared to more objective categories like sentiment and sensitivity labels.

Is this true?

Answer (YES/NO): YES